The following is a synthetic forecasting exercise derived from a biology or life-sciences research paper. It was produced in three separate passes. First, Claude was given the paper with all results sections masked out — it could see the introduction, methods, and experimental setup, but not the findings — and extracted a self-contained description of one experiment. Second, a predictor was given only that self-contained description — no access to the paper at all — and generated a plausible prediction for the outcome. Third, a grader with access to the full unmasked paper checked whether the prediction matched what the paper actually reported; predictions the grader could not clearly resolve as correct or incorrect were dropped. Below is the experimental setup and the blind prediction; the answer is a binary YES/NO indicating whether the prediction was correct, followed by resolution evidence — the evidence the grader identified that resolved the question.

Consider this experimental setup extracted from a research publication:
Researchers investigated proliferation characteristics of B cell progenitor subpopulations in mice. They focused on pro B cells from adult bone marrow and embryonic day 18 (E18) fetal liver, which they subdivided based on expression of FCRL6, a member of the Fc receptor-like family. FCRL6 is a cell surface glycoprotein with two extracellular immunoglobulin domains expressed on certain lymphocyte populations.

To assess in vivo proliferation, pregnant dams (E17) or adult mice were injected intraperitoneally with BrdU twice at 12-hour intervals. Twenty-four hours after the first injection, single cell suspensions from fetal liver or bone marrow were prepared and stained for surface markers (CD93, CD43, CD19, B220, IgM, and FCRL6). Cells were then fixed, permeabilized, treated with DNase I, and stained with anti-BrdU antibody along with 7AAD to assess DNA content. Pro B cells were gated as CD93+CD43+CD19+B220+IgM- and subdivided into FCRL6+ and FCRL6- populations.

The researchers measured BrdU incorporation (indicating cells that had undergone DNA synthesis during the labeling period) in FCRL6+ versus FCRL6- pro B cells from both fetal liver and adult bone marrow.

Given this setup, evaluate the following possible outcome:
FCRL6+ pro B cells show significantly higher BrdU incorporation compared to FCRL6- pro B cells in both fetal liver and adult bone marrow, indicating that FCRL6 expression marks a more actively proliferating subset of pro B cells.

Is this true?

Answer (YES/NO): NO